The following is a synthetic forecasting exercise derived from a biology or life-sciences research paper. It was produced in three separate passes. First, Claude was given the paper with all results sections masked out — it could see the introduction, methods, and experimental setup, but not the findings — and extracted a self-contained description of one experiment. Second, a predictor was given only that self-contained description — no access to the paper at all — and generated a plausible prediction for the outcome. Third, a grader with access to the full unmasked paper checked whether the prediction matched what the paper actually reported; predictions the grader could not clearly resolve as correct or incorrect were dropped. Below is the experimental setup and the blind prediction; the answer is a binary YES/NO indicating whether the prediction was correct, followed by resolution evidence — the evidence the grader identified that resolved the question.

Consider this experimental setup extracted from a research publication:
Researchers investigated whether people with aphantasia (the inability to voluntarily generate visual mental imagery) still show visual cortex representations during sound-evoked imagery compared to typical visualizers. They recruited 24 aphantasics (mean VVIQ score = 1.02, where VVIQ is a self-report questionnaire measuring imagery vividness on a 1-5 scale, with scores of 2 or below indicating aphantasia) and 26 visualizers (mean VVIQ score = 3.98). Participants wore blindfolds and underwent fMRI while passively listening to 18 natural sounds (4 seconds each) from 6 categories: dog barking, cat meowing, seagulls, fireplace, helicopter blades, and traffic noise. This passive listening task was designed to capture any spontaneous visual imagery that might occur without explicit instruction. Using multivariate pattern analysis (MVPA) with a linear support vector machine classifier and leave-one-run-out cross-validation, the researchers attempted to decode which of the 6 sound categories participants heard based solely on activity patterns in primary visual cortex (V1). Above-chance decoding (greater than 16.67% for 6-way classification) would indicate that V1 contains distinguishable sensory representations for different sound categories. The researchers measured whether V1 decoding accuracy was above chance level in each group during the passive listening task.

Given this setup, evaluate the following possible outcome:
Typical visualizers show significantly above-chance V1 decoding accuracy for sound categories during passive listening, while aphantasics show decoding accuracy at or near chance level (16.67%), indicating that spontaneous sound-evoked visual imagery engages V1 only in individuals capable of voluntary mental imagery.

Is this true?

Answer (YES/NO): NO